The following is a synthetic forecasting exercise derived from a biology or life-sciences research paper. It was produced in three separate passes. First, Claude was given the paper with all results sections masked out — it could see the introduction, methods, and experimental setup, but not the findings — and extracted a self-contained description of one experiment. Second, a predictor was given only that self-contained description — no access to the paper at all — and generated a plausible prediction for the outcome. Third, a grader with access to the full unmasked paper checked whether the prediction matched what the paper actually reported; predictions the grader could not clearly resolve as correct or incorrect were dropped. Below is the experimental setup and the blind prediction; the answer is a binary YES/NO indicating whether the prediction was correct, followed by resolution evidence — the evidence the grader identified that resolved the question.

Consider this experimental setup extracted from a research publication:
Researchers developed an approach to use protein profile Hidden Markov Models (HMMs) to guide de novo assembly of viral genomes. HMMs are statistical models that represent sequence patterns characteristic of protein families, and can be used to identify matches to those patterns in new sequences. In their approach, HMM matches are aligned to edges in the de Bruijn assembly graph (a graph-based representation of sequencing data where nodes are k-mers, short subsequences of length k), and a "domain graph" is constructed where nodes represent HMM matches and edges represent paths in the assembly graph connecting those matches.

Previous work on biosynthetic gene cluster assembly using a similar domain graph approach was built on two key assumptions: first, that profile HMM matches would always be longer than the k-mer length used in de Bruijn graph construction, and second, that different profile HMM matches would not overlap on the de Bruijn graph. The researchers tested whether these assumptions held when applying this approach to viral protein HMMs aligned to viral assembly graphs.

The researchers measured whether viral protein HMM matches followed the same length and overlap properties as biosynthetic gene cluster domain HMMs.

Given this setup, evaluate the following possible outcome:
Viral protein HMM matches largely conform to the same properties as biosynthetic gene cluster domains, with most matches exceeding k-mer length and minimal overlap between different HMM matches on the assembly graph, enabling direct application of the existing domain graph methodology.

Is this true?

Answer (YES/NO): NO